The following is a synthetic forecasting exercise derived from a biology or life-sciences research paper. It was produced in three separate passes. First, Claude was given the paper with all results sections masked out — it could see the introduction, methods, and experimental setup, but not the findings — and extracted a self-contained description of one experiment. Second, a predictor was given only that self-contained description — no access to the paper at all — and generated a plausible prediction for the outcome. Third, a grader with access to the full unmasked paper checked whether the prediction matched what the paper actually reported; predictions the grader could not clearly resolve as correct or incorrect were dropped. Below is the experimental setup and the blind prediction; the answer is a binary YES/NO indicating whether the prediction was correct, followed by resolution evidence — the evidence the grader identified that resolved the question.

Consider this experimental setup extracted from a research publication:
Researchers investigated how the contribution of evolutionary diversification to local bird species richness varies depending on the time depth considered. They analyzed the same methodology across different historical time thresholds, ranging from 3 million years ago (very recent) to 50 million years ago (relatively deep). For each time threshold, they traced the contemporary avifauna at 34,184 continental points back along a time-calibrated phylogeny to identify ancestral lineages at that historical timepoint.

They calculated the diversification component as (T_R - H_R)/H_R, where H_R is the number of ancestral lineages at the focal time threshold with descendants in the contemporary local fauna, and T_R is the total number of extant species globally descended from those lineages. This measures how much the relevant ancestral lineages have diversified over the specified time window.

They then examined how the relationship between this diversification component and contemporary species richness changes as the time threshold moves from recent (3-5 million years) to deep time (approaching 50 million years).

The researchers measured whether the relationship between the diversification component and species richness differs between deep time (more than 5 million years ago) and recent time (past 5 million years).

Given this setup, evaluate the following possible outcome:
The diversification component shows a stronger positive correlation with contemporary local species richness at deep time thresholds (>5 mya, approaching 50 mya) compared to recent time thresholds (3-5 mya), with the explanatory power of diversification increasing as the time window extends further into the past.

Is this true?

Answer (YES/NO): NO